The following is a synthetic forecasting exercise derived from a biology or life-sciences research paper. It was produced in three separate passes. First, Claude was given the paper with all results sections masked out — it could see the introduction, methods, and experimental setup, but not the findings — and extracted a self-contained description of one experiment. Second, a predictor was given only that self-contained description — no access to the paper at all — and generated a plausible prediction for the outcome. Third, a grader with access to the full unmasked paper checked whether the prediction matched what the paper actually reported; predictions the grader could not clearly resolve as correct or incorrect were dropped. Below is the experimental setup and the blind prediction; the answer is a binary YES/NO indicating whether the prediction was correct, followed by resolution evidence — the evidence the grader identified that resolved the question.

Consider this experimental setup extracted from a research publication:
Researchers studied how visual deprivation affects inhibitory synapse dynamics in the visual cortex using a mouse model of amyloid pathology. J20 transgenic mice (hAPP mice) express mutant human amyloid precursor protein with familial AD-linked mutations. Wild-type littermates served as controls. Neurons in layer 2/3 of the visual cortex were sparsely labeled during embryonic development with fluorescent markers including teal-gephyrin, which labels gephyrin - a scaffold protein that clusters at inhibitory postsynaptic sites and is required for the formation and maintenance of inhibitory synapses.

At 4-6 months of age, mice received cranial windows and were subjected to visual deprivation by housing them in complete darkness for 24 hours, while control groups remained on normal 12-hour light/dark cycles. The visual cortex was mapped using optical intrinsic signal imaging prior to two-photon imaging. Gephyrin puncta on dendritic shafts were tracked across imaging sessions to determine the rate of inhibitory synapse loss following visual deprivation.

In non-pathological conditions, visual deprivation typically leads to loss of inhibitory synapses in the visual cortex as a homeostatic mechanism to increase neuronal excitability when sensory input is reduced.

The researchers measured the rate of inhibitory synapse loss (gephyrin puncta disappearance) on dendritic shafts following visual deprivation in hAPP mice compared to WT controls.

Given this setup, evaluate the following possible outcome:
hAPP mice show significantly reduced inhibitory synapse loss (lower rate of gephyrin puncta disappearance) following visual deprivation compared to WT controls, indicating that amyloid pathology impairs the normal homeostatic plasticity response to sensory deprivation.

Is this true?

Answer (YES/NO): YES